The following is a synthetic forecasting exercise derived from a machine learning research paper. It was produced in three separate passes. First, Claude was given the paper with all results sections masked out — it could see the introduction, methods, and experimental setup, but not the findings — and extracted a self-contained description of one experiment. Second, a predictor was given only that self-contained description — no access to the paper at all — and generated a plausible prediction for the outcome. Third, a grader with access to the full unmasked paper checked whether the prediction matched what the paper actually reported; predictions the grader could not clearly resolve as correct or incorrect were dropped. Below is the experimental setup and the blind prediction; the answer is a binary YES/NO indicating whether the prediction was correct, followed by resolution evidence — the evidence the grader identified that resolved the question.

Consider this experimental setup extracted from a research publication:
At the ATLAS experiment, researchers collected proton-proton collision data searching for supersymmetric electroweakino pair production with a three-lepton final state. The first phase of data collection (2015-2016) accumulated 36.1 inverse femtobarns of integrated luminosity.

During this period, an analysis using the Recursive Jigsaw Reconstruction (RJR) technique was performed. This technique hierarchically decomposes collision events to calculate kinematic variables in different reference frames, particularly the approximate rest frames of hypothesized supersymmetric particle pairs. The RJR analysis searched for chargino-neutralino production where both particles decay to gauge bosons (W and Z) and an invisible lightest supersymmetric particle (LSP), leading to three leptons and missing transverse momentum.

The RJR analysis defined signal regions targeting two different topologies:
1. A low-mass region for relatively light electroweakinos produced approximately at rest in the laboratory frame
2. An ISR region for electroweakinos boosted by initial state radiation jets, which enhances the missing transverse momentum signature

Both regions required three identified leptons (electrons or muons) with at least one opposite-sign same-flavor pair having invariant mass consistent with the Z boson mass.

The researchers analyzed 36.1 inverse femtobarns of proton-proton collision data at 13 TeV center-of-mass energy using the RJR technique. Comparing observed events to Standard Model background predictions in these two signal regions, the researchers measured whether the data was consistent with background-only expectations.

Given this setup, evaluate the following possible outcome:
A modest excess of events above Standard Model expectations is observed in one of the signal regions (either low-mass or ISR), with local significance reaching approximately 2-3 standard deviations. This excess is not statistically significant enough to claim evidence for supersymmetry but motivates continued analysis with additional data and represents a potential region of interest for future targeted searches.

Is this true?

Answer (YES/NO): NO